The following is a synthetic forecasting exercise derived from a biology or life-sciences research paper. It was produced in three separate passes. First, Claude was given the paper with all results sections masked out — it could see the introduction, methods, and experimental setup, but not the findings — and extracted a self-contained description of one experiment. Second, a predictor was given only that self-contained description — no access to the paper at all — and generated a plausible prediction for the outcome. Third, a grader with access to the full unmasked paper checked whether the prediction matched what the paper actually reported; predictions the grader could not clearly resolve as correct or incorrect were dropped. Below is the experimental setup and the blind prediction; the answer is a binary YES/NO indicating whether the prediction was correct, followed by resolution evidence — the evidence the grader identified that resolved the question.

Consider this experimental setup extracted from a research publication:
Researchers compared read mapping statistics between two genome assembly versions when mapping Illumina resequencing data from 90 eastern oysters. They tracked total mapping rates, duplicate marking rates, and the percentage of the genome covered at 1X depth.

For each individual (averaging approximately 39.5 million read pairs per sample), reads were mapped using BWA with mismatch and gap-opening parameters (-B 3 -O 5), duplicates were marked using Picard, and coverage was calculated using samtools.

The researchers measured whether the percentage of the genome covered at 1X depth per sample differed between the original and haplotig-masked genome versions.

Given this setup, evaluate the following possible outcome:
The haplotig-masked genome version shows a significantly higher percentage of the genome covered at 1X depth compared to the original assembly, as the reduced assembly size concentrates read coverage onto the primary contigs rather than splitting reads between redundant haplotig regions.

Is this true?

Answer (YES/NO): YES